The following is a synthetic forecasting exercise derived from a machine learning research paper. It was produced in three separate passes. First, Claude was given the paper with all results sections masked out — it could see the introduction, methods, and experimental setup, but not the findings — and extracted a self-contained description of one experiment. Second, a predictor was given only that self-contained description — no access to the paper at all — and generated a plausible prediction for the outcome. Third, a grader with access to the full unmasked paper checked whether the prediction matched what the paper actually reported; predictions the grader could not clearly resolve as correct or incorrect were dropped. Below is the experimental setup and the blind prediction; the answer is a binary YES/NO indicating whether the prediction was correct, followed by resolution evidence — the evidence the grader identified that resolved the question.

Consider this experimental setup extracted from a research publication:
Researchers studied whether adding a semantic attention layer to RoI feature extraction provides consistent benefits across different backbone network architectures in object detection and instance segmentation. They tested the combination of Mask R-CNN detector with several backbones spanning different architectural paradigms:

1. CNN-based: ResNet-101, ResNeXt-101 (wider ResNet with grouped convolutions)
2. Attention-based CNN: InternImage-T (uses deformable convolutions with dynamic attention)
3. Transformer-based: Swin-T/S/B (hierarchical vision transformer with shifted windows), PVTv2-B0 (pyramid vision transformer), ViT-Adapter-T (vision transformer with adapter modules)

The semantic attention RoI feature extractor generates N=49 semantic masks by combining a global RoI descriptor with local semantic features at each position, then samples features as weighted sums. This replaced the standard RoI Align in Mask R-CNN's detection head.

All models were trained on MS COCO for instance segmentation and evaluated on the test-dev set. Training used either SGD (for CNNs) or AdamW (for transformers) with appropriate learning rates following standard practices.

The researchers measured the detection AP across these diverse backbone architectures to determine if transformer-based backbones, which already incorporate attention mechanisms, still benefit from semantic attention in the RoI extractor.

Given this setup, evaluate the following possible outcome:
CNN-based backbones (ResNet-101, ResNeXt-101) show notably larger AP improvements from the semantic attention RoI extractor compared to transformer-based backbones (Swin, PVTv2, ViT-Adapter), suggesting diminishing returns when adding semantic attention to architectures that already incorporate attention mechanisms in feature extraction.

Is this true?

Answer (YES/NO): NO